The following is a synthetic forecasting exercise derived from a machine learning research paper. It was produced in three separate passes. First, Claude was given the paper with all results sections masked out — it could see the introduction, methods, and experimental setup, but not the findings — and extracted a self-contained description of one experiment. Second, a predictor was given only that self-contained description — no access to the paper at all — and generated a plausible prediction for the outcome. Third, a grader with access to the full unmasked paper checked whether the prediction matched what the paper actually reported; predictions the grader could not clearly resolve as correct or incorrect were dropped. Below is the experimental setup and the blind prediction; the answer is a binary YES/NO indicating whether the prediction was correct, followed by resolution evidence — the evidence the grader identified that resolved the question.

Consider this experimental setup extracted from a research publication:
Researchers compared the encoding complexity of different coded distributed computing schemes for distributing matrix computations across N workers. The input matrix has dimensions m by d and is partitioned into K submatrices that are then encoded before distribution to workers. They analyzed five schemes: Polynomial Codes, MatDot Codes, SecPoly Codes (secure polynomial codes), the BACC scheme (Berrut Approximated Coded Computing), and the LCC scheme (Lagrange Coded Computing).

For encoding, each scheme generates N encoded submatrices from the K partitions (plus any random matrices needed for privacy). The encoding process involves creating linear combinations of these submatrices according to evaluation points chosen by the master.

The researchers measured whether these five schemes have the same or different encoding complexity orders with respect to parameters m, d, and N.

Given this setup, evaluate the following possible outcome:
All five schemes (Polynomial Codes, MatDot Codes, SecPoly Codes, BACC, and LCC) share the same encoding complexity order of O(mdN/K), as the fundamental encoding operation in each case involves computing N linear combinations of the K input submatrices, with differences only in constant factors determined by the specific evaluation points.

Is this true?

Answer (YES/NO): NO